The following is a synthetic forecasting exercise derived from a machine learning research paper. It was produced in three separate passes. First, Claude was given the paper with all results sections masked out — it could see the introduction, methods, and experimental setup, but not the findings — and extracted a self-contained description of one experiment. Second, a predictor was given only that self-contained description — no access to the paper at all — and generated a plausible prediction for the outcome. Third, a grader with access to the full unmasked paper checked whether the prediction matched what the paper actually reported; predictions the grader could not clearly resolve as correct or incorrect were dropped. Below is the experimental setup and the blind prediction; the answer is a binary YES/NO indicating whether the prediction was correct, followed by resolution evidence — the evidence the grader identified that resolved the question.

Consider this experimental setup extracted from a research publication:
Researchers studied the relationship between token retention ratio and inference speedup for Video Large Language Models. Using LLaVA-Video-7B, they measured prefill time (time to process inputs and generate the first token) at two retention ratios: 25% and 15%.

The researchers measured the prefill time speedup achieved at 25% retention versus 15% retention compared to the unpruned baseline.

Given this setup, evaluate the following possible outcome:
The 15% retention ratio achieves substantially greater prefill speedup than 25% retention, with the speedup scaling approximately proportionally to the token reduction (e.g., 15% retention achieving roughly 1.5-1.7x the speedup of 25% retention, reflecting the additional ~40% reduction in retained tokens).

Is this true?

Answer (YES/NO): YES